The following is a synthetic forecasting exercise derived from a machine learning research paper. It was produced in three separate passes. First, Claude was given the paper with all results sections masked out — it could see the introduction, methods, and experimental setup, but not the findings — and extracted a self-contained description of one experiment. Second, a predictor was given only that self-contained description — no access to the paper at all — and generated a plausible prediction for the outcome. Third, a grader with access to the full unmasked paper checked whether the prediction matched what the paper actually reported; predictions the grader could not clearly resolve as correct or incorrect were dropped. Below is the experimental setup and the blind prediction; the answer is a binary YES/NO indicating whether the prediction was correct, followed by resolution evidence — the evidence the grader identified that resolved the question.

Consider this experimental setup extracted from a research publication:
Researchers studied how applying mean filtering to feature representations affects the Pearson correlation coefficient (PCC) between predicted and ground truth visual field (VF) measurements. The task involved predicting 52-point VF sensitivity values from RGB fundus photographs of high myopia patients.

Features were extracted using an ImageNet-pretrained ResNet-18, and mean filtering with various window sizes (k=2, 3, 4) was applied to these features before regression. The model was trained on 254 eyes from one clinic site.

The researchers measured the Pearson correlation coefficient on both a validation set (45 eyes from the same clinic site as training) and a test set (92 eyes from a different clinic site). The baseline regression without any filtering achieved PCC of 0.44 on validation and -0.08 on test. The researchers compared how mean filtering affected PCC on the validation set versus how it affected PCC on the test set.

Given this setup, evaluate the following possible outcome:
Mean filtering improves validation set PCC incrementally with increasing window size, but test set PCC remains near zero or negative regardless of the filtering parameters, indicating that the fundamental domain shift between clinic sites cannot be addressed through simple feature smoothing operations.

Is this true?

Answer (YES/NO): NO